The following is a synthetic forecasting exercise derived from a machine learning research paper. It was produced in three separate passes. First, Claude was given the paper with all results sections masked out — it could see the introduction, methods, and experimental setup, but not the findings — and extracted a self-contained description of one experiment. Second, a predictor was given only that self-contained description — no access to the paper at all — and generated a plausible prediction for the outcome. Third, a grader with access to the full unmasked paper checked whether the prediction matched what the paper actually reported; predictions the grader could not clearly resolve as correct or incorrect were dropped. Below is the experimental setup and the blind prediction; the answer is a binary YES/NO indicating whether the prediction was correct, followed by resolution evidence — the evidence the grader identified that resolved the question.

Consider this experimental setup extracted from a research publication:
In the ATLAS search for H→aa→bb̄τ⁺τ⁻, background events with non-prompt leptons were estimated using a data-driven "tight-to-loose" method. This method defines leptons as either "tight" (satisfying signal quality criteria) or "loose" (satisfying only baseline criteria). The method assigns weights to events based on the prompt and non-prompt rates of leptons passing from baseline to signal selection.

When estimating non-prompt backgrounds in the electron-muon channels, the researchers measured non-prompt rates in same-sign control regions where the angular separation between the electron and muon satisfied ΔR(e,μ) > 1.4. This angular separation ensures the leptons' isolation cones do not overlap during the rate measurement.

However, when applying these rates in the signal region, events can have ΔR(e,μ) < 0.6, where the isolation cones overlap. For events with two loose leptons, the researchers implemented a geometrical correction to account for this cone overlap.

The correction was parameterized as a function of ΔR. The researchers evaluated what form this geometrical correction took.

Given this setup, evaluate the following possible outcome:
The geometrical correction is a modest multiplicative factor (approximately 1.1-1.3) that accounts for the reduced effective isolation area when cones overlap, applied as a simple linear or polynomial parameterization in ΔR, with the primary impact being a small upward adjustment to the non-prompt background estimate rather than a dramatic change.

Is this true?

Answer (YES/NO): NO